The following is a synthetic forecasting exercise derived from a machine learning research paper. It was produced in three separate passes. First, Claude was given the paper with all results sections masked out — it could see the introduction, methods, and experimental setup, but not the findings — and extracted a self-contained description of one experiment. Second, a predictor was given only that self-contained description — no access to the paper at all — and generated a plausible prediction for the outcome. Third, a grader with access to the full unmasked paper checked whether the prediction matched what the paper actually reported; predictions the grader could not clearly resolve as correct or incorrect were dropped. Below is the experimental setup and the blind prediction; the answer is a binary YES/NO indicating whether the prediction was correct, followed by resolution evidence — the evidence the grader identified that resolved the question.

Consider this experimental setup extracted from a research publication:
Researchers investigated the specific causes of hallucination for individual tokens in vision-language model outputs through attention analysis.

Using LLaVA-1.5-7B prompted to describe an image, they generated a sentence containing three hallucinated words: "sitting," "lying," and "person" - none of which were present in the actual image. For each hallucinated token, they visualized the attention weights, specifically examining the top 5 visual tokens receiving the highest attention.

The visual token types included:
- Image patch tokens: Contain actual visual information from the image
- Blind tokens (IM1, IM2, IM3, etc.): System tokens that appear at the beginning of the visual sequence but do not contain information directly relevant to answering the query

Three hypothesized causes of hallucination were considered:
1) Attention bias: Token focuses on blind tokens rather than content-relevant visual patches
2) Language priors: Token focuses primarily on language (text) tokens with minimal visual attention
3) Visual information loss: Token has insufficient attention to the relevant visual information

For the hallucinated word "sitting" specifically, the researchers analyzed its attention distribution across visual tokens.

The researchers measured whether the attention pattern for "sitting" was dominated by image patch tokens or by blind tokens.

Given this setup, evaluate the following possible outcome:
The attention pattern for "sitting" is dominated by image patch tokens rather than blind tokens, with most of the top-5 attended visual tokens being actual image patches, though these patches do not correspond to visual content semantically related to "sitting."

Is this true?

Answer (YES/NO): NO